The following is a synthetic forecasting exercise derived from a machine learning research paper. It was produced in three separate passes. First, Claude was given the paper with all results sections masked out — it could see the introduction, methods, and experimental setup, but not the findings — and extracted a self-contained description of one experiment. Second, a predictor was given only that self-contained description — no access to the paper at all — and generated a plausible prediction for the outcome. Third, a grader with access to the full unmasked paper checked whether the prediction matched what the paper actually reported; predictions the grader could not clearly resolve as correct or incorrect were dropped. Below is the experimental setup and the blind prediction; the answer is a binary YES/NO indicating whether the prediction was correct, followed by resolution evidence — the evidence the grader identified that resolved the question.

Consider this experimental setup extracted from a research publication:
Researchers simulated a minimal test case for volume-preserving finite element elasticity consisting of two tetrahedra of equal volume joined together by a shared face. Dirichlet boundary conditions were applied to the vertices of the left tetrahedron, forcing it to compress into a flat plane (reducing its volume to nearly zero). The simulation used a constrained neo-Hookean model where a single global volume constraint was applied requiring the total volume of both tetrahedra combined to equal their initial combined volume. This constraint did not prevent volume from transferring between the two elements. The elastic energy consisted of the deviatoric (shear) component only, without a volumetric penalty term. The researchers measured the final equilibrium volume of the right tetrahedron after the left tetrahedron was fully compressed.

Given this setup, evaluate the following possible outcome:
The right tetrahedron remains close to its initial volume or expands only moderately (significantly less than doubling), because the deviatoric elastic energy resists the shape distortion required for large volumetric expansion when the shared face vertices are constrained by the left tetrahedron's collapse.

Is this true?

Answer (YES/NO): NO